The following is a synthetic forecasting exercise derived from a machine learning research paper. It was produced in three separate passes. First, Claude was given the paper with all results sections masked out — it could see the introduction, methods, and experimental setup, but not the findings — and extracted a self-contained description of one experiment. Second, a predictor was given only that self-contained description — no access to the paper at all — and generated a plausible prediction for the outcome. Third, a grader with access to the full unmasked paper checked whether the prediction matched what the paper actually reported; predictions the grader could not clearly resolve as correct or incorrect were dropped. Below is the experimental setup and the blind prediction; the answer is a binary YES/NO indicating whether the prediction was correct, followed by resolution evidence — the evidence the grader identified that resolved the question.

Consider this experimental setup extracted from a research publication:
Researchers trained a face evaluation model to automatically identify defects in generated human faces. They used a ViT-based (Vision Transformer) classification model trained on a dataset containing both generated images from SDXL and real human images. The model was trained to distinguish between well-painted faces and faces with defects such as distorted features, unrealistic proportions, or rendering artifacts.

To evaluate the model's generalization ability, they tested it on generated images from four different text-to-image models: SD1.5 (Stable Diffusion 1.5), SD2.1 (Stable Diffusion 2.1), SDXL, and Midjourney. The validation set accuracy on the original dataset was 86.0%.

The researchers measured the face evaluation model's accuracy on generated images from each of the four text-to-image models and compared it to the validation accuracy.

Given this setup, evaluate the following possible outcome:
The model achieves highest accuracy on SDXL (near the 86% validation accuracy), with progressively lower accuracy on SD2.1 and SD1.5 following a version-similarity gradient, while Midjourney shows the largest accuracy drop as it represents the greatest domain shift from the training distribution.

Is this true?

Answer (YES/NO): NO